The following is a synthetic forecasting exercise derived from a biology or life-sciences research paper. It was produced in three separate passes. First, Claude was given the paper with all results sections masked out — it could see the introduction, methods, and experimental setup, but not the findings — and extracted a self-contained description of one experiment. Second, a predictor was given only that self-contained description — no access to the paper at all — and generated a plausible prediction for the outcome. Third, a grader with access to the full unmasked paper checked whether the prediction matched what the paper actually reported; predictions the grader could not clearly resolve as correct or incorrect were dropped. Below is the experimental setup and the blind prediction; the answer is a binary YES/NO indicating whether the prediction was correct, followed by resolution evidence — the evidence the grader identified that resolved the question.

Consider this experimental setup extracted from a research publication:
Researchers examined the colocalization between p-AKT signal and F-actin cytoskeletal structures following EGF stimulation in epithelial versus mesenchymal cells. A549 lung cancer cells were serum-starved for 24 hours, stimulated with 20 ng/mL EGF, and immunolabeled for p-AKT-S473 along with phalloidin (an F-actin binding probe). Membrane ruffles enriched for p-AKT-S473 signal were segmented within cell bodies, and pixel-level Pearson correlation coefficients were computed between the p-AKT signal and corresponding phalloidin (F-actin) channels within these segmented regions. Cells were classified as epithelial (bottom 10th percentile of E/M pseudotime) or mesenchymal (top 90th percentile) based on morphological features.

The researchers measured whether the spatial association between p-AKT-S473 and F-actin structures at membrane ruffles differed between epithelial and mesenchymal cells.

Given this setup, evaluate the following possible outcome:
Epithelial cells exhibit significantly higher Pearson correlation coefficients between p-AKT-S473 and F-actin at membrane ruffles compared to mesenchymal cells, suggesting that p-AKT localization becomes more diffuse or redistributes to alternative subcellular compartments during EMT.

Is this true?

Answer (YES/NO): YES